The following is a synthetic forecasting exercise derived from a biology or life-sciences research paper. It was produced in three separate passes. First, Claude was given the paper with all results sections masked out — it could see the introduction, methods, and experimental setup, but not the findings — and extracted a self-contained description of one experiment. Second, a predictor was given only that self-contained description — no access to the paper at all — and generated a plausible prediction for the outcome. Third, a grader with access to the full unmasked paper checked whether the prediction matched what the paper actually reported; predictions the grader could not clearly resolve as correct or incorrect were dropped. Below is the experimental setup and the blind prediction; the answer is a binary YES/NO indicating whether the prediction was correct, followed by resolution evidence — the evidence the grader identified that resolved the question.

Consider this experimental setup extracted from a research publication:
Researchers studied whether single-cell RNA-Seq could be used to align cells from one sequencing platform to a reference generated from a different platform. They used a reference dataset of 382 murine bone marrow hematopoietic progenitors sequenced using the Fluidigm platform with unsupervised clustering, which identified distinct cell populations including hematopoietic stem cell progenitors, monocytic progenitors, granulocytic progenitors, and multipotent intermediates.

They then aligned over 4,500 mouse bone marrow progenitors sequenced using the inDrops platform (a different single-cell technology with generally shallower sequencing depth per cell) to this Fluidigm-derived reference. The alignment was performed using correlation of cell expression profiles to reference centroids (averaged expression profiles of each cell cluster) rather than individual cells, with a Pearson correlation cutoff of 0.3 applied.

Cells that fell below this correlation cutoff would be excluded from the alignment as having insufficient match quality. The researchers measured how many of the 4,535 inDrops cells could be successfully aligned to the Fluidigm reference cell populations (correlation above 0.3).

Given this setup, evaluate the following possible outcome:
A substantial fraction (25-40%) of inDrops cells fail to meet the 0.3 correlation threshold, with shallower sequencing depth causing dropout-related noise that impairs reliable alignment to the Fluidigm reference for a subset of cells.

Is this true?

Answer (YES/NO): NO